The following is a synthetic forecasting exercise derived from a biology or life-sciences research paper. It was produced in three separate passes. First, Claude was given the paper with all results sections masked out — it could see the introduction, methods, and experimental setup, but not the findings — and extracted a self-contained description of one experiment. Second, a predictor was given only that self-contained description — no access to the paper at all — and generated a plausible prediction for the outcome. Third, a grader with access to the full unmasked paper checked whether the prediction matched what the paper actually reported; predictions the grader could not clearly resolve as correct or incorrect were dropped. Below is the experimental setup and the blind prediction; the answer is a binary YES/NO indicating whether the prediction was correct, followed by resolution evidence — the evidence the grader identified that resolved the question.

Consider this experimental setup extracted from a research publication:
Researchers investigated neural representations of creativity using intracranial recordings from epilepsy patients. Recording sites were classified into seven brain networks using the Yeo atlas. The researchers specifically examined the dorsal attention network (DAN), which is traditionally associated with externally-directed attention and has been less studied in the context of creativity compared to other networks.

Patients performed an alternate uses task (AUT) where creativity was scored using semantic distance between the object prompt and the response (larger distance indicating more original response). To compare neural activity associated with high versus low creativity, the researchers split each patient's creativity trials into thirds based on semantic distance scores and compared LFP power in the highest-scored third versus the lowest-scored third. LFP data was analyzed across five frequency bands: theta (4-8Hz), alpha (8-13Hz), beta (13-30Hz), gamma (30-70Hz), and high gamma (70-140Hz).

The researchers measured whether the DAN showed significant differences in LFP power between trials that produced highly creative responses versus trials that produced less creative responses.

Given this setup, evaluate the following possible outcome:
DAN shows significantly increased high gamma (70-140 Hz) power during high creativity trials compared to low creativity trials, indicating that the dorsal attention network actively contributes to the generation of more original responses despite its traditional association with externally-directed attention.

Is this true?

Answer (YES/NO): NO